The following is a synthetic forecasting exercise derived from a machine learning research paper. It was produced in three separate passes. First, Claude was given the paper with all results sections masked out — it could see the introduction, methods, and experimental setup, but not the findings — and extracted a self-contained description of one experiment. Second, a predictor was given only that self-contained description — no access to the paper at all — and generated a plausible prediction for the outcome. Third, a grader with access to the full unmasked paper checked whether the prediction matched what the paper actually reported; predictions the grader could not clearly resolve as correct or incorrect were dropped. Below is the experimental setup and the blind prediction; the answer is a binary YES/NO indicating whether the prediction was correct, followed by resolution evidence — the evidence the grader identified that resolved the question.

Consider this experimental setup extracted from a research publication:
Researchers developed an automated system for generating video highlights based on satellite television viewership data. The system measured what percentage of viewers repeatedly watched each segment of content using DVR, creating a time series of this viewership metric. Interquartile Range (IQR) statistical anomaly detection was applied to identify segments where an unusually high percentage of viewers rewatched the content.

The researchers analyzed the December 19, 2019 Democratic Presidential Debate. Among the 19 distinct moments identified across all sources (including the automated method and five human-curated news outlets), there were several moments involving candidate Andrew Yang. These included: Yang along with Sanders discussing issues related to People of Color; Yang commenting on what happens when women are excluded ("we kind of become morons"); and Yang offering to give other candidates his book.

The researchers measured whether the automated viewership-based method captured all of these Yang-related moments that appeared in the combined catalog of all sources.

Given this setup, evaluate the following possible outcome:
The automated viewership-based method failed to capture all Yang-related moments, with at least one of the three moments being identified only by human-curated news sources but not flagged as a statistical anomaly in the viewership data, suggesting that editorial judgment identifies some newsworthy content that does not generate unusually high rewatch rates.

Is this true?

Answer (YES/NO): NO